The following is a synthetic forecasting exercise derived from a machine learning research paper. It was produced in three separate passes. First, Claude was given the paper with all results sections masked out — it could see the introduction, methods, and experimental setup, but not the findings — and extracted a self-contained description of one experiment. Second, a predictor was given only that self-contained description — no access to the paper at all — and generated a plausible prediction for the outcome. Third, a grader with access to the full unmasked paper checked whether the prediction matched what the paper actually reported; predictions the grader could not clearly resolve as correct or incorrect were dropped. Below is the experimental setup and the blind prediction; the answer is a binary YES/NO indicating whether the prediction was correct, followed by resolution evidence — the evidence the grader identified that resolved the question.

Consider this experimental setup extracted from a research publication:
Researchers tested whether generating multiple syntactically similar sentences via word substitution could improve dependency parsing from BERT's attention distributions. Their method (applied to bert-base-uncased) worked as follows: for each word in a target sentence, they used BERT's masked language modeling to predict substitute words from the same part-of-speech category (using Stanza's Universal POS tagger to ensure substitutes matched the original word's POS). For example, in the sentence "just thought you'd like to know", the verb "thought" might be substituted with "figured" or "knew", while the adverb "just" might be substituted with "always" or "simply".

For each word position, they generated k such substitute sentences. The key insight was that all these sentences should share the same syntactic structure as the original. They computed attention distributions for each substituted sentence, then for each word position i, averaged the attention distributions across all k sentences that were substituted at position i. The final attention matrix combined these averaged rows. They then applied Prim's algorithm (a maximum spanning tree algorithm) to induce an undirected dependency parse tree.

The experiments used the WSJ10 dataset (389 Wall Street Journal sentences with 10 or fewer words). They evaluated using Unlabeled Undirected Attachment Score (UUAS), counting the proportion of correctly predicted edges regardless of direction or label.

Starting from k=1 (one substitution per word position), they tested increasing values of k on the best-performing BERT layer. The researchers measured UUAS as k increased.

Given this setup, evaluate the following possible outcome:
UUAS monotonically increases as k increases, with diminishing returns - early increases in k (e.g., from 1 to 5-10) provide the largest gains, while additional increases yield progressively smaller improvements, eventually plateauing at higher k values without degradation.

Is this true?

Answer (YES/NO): NO